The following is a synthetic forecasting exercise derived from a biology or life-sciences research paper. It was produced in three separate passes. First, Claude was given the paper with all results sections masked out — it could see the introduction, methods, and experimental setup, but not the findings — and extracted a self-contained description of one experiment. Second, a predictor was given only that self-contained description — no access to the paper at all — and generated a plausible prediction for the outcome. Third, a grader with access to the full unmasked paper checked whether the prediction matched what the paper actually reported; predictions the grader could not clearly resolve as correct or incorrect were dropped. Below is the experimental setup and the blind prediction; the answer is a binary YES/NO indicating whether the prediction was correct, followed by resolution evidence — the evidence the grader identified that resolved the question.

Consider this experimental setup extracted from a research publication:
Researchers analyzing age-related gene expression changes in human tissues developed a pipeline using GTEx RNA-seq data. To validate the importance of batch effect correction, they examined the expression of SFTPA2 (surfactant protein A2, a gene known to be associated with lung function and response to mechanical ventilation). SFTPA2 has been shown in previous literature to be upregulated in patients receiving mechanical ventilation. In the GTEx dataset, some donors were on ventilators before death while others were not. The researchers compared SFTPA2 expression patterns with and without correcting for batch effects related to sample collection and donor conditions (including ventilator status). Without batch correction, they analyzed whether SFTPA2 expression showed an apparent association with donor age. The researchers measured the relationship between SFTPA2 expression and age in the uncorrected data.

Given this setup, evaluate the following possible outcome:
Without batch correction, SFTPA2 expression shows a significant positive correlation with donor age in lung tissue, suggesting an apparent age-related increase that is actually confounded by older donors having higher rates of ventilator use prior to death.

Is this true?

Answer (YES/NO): YES